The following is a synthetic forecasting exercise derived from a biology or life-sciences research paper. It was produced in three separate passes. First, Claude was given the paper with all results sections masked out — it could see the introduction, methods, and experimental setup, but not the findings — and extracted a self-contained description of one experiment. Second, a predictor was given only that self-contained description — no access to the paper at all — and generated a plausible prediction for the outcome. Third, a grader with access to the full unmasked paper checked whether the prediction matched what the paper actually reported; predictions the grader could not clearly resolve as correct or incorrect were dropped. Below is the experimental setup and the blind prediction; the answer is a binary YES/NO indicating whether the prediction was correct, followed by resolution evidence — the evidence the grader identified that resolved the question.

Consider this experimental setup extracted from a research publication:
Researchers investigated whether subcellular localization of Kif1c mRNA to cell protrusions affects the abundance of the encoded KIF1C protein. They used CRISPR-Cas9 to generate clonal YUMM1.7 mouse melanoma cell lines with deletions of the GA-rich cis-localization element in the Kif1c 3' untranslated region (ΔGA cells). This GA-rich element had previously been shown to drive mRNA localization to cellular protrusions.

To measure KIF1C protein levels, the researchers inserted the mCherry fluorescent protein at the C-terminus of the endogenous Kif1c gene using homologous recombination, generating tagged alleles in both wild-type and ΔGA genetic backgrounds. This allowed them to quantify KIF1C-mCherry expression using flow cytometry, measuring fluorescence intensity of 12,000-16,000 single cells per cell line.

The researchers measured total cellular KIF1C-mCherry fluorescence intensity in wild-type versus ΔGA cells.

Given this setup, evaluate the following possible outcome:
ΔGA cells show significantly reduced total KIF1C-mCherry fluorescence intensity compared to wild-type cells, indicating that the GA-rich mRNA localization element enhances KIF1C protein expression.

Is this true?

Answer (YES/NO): NO